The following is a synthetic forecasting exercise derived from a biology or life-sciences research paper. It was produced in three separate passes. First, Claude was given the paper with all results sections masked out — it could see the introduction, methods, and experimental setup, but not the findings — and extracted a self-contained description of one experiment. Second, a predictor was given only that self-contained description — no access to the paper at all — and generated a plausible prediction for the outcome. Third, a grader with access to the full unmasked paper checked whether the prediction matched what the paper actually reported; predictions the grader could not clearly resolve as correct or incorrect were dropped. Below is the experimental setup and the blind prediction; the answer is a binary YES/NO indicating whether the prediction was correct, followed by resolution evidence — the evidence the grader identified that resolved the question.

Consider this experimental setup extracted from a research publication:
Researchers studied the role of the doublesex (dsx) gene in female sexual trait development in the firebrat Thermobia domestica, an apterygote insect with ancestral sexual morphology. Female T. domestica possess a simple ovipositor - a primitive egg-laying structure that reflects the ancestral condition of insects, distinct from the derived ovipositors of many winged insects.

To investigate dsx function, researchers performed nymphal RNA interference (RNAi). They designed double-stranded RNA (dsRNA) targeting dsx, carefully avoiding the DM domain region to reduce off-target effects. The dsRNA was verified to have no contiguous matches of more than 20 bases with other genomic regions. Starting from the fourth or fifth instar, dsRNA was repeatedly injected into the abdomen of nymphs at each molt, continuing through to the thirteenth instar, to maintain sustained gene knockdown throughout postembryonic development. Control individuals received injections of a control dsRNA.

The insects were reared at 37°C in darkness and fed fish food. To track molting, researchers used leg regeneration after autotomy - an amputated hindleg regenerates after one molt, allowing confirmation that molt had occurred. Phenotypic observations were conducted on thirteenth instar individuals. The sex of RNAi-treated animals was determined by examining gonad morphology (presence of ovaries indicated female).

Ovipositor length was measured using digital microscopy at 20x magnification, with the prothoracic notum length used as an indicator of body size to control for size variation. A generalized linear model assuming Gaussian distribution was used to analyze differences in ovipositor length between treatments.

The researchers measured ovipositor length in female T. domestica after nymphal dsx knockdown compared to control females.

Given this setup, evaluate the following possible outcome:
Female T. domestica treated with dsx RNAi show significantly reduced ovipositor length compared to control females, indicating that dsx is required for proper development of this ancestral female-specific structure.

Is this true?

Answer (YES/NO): NO